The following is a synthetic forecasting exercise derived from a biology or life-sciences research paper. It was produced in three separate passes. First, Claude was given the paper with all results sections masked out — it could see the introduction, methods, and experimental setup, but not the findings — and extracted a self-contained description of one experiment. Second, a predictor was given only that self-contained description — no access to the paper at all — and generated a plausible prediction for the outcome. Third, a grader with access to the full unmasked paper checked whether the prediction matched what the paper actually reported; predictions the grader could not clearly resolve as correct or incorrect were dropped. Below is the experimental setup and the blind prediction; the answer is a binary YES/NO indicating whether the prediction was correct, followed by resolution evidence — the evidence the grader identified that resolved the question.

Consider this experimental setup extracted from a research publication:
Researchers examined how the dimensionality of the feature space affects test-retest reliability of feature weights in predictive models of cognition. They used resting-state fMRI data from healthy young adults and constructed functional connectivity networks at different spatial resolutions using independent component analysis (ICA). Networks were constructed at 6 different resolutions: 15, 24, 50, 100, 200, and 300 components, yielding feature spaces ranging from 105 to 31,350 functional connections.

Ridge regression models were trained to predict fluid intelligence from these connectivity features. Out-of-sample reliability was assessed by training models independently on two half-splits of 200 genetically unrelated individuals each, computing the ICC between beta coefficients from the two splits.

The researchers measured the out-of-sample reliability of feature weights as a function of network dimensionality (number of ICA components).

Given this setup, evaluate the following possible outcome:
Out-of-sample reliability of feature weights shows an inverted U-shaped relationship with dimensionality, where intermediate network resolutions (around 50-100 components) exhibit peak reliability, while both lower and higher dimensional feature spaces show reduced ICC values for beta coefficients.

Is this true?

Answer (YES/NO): NO